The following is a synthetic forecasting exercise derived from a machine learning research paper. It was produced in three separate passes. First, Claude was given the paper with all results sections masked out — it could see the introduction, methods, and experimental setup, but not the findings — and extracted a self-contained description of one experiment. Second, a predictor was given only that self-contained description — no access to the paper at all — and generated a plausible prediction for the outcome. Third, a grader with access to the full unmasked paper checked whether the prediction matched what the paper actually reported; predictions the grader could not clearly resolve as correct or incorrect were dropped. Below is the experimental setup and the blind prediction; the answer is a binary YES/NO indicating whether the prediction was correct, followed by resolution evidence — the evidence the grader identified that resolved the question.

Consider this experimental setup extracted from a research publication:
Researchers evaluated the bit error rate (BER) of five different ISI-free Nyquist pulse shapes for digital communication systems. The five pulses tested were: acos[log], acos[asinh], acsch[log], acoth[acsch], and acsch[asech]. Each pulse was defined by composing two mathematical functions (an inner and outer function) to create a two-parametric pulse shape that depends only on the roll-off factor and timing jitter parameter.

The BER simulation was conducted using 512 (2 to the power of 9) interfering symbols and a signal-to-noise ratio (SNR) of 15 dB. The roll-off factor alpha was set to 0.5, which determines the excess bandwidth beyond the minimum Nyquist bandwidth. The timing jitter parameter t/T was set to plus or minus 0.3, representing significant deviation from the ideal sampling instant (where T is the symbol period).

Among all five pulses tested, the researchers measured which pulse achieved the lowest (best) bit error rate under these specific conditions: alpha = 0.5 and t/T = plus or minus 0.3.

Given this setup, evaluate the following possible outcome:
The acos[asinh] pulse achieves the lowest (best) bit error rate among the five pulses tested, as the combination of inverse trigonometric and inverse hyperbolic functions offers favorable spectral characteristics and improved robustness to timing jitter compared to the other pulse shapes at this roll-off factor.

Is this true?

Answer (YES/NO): NO